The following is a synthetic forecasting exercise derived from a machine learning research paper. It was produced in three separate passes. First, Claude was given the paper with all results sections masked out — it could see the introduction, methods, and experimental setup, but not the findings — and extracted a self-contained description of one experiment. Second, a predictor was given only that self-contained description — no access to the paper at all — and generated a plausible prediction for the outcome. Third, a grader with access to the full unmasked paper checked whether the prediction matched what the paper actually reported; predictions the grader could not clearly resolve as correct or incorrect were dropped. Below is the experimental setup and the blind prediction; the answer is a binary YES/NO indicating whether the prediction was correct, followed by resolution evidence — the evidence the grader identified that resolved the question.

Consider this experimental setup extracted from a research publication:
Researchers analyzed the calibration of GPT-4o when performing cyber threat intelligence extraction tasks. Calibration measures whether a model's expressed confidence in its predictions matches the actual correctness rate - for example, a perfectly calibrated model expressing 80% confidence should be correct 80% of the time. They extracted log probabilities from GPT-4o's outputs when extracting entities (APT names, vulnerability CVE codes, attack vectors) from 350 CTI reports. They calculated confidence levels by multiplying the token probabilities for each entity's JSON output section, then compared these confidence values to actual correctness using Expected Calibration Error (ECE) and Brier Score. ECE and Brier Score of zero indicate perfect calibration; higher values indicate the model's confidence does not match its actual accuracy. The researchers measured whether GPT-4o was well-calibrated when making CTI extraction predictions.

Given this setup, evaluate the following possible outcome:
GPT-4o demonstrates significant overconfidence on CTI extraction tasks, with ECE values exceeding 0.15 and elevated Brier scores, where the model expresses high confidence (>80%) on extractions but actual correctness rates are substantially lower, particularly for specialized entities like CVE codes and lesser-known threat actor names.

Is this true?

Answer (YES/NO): NO